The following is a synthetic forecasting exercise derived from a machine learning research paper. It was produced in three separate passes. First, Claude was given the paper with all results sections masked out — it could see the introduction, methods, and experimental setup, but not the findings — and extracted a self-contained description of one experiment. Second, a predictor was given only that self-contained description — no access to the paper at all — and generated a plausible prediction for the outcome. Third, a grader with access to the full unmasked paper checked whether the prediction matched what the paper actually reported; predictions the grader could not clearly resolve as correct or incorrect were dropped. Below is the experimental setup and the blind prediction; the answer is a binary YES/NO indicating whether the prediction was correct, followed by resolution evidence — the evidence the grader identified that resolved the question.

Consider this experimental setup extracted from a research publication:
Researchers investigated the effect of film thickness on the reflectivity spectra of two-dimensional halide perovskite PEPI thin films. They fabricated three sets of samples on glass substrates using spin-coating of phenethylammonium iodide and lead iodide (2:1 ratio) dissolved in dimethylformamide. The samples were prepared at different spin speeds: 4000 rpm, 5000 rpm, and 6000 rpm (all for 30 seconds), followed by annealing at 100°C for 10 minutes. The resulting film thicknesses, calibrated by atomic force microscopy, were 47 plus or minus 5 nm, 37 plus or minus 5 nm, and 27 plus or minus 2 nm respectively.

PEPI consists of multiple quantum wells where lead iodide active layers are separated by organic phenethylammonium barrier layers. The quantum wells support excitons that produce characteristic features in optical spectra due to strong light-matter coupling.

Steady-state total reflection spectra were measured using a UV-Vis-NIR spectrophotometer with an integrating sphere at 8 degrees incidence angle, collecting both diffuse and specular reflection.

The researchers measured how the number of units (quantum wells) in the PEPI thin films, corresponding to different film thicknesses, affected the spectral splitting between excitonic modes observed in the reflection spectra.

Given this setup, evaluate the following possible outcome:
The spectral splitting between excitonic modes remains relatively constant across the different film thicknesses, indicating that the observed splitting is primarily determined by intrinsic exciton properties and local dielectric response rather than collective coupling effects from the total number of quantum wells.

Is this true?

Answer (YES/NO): NO